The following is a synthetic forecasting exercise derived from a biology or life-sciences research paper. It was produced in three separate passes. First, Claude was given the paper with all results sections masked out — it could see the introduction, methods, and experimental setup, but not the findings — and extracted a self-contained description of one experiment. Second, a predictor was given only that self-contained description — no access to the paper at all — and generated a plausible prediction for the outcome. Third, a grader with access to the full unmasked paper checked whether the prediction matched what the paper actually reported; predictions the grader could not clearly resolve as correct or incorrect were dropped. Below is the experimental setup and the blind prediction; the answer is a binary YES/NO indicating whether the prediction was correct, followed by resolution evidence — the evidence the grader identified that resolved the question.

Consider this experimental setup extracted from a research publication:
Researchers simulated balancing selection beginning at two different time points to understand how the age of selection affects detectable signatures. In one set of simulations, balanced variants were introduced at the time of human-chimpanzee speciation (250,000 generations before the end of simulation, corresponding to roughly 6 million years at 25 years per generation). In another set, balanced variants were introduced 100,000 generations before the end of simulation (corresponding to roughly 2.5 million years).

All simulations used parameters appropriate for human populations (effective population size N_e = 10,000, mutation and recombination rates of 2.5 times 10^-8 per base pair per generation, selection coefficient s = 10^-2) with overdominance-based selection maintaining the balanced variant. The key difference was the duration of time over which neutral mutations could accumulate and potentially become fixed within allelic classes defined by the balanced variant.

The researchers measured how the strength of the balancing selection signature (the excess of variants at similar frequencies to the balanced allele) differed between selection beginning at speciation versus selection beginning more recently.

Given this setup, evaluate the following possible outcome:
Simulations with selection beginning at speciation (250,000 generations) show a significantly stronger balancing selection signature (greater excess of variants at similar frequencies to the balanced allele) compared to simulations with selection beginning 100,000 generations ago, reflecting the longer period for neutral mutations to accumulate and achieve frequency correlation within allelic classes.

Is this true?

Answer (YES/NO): YES